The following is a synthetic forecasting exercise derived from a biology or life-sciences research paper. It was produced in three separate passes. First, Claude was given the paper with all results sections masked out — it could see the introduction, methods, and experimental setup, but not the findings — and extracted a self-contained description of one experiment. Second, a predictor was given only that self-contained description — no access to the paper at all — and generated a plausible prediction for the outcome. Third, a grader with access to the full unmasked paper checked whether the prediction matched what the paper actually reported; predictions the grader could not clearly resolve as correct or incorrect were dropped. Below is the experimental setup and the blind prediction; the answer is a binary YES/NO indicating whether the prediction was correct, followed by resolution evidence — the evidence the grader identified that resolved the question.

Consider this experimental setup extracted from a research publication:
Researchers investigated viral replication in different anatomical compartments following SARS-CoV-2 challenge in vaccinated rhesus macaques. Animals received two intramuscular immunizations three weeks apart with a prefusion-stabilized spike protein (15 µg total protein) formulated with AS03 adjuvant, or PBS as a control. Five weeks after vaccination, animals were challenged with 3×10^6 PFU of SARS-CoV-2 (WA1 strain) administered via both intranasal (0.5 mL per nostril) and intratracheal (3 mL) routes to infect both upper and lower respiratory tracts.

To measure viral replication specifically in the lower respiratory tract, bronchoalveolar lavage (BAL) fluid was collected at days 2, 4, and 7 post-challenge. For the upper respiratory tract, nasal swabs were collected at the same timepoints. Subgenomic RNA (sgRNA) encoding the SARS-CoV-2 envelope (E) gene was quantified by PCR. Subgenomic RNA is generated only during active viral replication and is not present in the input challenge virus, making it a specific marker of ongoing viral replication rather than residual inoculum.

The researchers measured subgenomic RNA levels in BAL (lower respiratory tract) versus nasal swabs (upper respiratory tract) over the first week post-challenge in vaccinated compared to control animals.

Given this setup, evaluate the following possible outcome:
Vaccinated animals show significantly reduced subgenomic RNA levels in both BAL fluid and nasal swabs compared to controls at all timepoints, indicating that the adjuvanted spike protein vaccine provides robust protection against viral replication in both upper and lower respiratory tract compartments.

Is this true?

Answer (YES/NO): YES